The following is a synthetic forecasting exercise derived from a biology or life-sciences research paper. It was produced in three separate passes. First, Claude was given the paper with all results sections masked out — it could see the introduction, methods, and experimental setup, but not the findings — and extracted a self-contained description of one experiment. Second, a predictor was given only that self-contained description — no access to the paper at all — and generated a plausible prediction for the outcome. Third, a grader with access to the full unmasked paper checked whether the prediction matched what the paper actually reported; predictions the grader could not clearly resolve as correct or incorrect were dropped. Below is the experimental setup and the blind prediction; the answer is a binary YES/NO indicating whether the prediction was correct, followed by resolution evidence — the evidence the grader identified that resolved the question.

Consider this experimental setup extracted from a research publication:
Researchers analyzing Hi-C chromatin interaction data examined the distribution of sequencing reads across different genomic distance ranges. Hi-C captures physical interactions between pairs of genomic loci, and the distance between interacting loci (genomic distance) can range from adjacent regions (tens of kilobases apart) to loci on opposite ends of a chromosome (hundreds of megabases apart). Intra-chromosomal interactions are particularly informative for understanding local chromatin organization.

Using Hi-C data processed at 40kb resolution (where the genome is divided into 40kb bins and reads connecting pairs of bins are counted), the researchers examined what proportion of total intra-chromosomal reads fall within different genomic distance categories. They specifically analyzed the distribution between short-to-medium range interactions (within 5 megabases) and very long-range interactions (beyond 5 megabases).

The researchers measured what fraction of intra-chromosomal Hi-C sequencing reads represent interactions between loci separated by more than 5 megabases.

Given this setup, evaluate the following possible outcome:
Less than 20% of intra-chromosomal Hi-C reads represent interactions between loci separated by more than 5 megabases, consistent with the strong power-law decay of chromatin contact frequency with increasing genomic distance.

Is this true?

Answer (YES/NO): YES